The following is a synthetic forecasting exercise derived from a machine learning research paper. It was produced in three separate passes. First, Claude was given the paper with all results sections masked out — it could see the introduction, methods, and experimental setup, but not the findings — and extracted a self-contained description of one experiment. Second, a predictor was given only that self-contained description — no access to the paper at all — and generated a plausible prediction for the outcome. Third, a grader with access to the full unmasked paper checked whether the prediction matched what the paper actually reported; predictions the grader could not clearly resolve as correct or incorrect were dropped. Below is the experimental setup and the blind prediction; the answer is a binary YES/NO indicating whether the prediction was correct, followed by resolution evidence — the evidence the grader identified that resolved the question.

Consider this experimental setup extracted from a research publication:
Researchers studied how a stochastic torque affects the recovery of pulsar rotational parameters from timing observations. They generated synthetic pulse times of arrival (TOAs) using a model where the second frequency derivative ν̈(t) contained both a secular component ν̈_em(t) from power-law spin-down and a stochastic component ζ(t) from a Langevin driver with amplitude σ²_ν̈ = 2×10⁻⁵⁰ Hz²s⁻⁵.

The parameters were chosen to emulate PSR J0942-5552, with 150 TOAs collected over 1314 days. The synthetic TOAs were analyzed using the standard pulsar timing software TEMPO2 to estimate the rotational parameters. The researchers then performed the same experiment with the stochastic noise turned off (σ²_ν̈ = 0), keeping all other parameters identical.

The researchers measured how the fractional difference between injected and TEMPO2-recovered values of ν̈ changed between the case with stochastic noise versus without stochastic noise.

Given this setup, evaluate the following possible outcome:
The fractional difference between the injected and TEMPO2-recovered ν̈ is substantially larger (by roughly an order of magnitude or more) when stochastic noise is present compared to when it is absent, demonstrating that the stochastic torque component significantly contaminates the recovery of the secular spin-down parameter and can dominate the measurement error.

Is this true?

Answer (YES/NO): YES